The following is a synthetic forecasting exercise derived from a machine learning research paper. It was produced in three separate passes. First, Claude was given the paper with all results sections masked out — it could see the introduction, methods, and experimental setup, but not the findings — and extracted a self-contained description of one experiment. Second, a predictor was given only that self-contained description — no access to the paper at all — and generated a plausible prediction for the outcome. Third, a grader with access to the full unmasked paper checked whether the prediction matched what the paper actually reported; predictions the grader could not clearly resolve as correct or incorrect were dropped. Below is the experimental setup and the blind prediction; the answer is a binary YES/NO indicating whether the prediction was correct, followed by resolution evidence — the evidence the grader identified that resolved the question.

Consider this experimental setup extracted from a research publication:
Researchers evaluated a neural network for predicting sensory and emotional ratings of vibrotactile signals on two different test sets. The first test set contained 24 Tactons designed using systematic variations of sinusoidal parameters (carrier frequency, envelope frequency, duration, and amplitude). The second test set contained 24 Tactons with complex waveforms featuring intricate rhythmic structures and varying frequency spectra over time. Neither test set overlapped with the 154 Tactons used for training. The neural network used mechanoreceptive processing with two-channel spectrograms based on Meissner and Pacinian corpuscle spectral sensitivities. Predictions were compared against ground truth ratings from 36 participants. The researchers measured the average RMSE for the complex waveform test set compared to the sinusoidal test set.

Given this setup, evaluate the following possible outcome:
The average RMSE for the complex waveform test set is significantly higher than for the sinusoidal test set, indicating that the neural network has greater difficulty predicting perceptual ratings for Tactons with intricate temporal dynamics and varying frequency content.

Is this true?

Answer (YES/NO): NO